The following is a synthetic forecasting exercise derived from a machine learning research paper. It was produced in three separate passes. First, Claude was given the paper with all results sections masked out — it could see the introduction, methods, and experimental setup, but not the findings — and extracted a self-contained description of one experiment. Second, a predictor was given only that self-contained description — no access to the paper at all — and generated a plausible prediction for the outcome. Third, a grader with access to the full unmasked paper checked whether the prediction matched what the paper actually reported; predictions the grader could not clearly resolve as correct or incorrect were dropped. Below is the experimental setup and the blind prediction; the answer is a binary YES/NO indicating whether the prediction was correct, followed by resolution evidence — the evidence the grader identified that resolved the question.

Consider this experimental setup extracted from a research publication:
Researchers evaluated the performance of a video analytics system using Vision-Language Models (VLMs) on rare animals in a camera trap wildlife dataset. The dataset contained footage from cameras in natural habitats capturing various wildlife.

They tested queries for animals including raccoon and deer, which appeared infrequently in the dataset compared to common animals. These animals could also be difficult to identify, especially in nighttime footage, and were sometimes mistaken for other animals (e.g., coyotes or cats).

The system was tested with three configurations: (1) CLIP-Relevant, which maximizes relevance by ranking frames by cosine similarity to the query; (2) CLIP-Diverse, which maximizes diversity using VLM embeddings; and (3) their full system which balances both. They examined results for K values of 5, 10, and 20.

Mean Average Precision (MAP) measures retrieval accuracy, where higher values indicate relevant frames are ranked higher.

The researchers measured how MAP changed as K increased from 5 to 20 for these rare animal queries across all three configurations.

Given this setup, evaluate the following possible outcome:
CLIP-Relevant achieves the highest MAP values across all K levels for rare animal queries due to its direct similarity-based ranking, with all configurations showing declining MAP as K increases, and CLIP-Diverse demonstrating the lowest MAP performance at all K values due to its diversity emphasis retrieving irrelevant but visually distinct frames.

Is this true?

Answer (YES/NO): NO